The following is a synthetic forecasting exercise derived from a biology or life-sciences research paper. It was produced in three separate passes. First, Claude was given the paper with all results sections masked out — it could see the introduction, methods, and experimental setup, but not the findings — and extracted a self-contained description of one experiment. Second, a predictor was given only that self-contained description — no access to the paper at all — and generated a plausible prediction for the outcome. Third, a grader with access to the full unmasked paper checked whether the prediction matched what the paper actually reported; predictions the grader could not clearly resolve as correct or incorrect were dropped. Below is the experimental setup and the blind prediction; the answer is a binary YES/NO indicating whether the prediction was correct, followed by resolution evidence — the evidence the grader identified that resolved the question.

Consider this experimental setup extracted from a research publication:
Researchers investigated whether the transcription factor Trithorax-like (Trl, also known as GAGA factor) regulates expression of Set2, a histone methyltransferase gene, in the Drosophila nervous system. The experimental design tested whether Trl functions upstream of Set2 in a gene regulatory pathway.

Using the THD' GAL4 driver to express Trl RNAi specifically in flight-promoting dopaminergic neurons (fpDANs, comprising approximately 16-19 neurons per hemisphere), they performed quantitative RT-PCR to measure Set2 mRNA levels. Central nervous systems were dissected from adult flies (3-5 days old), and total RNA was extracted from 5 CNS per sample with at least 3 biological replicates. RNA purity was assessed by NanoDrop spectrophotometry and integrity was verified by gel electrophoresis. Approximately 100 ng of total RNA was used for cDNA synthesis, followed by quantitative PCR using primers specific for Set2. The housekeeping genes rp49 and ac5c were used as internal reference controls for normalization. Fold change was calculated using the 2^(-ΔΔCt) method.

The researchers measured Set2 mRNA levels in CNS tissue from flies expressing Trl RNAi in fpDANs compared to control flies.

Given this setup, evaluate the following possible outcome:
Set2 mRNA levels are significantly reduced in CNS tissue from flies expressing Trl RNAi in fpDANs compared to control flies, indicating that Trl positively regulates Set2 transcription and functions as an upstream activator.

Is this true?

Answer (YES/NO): YES